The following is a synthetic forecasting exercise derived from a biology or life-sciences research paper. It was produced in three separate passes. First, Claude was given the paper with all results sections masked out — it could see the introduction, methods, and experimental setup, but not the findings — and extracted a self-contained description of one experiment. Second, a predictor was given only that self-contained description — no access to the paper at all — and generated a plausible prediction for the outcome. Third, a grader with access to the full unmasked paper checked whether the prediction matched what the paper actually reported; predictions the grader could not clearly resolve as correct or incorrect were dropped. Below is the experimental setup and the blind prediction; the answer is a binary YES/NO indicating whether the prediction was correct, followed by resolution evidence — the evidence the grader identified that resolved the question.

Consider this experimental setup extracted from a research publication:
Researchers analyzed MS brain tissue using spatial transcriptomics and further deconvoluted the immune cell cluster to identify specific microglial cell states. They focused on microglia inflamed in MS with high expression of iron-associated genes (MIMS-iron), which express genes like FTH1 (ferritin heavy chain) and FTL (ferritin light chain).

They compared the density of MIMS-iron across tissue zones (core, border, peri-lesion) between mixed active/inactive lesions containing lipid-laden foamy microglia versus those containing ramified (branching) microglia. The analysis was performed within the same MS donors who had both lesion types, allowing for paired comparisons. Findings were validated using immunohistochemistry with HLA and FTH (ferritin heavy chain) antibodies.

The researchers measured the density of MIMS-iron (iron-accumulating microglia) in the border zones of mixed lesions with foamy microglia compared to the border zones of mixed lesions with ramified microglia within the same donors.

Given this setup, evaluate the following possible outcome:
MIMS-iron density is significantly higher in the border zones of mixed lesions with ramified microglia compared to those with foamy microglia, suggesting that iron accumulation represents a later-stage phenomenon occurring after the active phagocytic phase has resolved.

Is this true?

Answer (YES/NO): NO